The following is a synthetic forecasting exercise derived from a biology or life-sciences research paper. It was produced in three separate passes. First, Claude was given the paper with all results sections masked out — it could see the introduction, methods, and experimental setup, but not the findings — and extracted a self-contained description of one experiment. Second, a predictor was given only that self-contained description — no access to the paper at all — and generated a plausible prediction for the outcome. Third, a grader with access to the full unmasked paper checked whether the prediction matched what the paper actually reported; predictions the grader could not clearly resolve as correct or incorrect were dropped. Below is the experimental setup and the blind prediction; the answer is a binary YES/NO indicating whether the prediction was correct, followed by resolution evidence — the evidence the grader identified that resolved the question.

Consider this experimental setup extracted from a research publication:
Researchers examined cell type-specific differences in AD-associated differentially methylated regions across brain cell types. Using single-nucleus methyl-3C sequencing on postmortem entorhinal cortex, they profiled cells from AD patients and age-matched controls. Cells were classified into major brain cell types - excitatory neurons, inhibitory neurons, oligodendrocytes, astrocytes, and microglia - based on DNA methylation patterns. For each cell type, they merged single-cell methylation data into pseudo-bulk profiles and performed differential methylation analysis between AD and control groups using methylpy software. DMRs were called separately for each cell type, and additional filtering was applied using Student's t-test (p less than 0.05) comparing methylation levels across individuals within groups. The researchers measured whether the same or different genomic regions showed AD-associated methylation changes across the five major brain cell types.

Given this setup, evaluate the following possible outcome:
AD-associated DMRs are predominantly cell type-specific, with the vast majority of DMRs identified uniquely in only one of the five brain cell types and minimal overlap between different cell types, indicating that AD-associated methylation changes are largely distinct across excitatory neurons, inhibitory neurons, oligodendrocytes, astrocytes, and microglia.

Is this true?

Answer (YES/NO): YES